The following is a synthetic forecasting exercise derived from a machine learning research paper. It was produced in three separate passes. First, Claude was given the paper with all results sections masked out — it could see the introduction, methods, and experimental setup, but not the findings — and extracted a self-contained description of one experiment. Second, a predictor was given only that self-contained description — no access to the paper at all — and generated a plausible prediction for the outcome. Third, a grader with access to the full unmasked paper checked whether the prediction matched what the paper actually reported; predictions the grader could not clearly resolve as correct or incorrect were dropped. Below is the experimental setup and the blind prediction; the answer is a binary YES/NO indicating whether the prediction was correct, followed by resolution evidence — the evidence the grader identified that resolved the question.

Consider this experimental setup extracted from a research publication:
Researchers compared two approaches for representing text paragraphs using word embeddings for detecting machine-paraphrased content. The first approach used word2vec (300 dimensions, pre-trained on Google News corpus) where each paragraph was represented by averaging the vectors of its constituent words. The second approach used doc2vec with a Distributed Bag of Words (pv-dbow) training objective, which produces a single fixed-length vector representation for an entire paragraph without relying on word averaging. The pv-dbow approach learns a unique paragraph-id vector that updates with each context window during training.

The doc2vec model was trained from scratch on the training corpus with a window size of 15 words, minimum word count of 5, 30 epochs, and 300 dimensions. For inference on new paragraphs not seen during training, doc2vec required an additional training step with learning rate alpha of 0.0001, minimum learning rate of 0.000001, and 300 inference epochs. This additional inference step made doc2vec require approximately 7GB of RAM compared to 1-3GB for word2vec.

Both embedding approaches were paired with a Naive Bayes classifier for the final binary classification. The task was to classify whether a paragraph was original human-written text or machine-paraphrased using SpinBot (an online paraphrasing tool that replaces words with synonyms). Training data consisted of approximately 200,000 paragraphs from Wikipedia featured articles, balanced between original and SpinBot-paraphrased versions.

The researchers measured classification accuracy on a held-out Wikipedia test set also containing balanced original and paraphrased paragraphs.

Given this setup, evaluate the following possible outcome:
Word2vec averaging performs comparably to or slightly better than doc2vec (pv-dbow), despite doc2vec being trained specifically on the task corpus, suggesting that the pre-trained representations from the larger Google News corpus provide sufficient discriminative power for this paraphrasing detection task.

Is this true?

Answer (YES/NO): YES